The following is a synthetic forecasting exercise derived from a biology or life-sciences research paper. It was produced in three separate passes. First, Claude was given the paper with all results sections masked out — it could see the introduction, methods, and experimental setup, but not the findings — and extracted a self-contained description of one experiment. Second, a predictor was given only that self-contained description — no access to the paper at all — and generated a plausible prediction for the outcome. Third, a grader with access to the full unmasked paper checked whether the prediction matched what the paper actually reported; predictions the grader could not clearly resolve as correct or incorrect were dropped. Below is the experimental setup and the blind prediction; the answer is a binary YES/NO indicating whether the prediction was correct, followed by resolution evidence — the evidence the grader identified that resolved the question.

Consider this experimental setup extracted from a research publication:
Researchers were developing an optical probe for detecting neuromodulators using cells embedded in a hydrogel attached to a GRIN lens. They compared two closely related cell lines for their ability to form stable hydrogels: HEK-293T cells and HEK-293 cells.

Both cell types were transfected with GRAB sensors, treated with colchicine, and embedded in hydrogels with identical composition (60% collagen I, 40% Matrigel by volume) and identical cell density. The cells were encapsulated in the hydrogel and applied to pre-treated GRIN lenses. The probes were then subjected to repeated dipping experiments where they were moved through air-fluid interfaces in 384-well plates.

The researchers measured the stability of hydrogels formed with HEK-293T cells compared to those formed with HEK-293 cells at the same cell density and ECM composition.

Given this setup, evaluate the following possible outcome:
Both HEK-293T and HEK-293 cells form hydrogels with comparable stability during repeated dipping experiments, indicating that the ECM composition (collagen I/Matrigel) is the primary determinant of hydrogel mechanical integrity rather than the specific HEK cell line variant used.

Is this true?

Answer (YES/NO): NO